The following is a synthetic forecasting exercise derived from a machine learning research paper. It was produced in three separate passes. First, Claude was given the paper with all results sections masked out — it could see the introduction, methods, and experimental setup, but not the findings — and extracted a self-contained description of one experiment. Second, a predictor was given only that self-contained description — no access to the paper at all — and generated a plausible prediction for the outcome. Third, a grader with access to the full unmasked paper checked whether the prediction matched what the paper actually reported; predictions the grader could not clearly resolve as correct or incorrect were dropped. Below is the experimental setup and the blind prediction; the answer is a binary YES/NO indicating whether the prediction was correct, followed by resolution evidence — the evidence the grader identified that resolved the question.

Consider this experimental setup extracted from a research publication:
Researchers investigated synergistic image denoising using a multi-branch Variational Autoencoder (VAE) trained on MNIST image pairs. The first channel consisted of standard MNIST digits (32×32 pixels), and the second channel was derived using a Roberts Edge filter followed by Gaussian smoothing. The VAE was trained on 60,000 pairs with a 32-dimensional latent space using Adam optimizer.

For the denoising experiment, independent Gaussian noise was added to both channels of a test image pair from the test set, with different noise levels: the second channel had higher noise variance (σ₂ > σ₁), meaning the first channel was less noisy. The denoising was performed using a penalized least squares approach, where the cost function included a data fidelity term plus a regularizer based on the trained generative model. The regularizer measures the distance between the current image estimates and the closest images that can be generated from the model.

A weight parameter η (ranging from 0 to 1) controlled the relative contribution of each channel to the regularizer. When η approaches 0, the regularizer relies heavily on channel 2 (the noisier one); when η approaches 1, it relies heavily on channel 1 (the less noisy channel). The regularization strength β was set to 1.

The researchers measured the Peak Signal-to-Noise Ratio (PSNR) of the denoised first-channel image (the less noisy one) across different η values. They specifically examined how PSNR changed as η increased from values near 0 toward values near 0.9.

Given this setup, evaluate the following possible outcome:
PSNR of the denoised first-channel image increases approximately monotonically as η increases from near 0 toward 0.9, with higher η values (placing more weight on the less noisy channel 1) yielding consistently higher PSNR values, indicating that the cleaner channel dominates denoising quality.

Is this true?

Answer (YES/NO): YES